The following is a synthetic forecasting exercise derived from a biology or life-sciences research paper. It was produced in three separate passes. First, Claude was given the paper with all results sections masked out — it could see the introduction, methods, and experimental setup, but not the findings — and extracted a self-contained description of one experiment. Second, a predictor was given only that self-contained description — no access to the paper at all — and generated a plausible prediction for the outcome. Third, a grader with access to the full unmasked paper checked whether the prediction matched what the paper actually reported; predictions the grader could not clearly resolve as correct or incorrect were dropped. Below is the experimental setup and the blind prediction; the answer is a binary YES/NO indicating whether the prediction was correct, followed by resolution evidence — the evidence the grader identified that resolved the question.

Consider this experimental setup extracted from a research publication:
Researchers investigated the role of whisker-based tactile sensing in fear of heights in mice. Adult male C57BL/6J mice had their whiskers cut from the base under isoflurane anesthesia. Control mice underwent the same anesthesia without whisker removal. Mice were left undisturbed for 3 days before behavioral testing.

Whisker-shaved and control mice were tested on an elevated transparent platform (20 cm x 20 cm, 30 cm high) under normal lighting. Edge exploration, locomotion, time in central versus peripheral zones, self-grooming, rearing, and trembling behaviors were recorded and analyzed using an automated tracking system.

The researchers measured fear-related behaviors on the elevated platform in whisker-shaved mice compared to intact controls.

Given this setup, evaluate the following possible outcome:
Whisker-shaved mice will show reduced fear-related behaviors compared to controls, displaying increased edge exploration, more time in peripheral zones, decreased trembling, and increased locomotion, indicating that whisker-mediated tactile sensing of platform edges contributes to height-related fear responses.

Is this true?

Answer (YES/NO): NO